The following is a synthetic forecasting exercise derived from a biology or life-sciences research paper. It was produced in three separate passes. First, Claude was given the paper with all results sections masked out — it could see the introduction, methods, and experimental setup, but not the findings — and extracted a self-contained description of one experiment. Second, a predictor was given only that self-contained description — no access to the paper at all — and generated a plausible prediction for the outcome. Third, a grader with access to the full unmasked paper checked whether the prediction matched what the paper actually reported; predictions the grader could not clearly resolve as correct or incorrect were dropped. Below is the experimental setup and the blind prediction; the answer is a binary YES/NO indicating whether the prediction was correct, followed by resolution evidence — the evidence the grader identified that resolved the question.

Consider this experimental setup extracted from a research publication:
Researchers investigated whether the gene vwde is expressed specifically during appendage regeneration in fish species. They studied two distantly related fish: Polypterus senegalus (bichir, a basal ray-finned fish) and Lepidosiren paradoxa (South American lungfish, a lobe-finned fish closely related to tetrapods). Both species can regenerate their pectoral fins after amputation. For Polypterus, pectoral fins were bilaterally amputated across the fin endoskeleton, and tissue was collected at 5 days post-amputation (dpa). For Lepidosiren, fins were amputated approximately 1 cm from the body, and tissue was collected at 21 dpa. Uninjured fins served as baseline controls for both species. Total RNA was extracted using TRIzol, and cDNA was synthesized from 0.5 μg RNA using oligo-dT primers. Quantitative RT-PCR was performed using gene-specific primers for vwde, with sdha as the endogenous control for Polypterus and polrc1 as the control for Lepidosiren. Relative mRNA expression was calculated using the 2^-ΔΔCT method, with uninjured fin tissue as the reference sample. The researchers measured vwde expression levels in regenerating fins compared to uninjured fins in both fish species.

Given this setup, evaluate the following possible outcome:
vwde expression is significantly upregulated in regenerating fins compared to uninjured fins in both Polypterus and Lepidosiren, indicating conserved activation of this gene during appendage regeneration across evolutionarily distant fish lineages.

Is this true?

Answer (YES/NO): YES